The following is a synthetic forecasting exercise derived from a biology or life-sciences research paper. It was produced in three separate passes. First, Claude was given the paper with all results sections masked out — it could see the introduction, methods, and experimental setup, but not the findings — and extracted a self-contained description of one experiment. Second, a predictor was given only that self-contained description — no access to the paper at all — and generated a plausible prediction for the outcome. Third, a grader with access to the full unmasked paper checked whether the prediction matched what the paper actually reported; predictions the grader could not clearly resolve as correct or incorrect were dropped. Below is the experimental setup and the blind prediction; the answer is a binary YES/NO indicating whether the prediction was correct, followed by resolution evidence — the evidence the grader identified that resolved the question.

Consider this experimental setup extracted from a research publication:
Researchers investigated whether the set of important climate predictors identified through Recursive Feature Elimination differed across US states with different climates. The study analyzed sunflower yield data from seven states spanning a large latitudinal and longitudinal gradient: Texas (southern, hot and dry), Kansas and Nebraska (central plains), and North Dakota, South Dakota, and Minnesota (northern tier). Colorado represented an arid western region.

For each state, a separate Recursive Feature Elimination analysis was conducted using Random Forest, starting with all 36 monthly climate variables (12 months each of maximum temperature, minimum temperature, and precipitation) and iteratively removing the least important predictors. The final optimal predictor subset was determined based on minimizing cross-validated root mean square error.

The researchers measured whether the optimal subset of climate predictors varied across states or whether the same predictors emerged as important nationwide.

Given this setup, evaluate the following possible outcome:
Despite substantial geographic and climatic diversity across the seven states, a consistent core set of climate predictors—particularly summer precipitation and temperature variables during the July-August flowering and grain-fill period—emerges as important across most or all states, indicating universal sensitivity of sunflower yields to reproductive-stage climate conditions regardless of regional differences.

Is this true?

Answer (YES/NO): YES